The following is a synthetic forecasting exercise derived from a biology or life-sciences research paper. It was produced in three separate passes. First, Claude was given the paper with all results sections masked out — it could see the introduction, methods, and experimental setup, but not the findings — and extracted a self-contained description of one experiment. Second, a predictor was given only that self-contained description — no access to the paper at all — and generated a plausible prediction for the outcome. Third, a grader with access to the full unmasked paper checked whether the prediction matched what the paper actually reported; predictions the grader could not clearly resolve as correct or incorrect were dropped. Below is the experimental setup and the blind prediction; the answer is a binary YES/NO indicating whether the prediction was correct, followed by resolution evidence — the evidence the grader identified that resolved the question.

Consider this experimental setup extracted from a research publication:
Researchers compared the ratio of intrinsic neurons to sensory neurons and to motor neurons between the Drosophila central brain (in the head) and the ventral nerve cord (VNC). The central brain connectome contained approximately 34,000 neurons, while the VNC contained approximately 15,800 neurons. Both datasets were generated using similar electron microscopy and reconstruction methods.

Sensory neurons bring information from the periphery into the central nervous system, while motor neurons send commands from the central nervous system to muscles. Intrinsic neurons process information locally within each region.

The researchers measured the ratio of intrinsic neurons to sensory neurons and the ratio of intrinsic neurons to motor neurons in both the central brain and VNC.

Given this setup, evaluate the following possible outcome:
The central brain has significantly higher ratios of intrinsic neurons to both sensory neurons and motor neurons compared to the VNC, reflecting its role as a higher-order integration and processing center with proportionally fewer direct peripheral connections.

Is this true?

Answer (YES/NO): YES